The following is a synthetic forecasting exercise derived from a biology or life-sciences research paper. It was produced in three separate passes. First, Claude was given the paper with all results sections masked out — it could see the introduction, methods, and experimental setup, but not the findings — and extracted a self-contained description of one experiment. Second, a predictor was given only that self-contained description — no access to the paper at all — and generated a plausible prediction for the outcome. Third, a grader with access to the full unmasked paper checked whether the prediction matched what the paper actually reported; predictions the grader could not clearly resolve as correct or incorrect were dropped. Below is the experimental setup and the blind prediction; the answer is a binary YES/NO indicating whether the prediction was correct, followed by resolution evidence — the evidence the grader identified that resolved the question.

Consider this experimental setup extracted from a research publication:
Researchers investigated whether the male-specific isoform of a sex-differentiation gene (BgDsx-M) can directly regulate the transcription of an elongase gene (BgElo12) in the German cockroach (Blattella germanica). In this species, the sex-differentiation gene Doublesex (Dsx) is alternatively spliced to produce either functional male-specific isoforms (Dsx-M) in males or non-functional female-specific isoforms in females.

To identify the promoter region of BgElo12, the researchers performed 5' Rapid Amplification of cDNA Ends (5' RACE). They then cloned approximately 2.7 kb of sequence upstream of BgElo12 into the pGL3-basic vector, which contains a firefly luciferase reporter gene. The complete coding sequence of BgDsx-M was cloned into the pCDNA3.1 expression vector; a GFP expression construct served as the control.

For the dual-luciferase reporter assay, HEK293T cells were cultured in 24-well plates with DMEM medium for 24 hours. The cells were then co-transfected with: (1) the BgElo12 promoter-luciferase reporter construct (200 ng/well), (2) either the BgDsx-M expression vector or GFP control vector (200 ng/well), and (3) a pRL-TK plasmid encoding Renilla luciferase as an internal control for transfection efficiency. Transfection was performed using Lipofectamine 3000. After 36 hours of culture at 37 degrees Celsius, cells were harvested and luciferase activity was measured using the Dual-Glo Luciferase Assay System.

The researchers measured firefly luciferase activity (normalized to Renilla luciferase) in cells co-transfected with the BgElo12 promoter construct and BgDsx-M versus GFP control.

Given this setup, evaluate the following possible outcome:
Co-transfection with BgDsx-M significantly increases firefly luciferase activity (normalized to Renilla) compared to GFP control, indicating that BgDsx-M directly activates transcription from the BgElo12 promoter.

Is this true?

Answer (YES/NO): NO